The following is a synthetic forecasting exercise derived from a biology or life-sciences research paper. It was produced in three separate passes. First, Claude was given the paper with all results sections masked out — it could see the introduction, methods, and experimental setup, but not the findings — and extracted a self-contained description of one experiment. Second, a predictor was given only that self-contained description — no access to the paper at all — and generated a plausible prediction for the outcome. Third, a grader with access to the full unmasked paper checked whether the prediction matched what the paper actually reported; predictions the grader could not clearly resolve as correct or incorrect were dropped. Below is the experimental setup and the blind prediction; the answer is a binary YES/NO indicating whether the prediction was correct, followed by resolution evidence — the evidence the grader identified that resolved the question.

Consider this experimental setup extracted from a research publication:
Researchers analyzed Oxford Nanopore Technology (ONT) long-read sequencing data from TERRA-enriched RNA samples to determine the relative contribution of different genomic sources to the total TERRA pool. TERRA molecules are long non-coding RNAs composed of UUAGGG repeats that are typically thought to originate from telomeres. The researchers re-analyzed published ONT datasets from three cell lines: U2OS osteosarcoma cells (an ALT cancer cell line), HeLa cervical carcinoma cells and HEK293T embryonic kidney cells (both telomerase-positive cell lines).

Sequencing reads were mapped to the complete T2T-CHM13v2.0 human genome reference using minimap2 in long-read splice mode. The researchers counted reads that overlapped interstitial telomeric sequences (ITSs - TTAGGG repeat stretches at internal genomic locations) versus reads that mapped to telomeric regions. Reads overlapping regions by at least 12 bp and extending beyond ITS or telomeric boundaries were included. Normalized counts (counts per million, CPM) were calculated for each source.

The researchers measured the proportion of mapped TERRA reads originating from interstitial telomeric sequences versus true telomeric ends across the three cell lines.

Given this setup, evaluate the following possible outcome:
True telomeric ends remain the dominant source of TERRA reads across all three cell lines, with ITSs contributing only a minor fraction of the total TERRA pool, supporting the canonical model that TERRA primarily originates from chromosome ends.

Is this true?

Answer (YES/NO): NO